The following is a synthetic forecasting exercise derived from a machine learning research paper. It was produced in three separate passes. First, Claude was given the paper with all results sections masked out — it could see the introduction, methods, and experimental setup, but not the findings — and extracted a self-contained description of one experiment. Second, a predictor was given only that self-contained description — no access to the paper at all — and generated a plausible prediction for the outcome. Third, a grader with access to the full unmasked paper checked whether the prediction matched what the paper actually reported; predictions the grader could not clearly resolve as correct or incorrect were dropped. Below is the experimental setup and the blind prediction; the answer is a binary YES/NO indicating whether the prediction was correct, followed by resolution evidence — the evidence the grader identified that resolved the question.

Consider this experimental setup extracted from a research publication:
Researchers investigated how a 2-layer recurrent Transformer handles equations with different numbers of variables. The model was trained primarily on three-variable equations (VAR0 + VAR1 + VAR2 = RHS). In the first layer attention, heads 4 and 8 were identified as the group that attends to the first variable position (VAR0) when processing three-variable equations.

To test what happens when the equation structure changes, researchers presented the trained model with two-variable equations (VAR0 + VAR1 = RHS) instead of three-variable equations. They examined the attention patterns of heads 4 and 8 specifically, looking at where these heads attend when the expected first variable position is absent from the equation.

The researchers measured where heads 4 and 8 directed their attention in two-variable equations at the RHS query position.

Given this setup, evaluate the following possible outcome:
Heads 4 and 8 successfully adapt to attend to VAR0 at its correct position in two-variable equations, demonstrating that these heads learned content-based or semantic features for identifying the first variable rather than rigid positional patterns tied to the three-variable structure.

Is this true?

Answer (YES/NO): NO